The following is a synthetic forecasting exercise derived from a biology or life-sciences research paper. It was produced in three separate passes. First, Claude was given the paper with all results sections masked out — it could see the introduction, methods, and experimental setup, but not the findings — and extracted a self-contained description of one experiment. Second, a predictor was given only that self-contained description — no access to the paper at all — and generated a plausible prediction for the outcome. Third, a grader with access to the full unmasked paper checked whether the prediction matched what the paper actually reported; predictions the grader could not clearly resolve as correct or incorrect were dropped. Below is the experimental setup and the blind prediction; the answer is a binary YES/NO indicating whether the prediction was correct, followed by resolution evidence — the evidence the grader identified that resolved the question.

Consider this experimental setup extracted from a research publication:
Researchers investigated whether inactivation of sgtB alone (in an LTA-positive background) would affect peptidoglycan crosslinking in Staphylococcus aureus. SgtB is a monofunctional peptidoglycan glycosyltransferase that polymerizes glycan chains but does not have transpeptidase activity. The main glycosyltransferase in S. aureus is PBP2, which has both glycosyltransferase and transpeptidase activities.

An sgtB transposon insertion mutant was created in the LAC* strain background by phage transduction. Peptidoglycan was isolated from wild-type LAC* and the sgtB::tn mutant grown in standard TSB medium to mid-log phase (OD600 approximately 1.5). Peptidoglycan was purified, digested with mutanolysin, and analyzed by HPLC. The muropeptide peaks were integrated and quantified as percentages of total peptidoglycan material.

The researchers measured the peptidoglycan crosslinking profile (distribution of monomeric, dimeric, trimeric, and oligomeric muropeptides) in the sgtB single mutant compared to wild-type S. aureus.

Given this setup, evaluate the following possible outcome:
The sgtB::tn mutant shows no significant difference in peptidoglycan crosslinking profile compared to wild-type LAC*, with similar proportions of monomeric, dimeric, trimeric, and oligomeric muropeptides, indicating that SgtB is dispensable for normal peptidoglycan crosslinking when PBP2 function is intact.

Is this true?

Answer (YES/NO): YES